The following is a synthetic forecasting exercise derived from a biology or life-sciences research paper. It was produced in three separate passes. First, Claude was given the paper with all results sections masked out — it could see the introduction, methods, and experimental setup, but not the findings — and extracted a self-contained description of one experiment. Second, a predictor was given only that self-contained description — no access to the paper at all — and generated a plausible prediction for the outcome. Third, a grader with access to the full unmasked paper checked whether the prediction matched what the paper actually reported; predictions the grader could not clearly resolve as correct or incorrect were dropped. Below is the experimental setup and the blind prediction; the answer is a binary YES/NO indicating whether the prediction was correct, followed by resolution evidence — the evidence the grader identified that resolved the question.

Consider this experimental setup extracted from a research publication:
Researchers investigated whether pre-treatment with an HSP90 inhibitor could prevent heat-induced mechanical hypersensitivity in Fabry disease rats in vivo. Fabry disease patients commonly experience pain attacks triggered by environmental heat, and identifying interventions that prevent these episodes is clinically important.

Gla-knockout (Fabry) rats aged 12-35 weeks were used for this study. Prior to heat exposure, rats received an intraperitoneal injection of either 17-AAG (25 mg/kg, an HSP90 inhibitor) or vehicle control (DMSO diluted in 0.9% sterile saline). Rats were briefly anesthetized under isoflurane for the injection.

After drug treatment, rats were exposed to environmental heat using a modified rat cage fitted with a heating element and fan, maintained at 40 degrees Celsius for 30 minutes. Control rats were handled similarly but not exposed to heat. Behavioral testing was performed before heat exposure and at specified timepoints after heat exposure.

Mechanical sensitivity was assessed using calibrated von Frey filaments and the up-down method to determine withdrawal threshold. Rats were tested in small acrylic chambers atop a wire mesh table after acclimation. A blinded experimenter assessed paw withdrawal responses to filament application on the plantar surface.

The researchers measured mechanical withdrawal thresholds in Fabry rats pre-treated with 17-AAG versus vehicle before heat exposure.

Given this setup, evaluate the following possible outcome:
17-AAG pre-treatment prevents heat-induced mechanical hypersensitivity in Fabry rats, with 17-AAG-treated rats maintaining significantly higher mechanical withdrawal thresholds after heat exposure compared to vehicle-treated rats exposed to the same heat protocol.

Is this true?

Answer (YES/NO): YES